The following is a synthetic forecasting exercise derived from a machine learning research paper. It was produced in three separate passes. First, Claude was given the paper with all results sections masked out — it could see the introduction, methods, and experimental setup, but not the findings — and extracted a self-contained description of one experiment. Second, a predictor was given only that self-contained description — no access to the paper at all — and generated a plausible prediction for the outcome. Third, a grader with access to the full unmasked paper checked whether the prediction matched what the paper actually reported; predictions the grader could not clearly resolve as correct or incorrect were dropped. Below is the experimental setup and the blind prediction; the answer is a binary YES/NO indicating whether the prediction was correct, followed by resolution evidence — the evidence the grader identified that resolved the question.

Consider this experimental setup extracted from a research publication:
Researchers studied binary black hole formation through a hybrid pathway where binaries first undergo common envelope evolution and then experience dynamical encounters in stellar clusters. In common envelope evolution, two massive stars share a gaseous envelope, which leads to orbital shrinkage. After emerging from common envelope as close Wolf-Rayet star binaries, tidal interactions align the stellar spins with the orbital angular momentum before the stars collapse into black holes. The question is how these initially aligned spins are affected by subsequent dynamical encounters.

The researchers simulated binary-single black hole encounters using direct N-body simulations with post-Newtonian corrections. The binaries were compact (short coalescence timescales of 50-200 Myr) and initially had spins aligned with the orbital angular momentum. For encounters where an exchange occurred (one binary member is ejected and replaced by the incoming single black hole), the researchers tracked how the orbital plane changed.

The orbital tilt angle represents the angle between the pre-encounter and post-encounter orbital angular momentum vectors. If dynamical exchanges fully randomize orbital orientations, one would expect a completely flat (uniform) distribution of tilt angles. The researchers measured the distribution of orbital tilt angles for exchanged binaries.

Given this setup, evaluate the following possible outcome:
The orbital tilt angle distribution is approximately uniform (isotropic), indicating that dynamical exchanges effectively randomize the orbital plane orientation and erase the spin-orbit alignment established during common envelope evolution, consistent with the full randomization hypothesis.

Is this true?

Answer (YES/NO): NO